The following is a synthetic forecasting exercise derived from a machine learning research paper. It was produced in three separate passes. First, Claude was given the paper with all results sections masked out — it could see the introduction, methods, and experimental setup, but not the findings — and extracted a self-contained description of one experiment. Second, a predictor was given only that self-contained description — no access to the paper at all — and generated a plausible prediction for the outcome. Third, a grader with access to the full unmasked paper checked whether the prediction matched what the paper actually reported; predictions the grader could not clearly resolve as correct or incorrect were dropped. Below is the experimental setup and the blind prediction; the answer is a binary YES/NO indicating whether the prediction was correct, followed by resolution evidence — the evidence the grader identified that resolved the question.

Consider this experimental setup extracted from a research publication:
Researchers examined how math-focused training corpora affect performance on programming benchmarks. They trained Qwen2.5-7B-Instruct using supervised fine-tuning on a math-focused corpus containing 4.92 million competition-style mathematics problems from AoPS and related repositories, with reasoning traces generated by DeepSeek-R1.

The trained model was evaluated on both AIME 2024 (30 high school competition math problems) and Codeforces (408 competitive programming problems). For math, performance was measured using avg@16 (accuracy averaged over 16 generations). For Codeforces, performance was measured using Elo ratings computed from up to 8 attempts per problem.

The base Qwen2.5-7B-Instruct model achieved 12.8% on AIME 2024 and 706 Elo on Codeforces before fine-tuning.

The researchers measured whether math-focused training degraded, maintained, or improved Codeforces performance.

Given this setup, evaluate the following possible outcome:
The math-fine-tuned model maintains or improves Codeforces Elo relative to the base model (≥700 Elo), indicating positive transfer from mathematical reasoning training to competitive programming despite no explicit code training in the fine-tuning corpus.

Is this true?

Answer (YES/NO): NO